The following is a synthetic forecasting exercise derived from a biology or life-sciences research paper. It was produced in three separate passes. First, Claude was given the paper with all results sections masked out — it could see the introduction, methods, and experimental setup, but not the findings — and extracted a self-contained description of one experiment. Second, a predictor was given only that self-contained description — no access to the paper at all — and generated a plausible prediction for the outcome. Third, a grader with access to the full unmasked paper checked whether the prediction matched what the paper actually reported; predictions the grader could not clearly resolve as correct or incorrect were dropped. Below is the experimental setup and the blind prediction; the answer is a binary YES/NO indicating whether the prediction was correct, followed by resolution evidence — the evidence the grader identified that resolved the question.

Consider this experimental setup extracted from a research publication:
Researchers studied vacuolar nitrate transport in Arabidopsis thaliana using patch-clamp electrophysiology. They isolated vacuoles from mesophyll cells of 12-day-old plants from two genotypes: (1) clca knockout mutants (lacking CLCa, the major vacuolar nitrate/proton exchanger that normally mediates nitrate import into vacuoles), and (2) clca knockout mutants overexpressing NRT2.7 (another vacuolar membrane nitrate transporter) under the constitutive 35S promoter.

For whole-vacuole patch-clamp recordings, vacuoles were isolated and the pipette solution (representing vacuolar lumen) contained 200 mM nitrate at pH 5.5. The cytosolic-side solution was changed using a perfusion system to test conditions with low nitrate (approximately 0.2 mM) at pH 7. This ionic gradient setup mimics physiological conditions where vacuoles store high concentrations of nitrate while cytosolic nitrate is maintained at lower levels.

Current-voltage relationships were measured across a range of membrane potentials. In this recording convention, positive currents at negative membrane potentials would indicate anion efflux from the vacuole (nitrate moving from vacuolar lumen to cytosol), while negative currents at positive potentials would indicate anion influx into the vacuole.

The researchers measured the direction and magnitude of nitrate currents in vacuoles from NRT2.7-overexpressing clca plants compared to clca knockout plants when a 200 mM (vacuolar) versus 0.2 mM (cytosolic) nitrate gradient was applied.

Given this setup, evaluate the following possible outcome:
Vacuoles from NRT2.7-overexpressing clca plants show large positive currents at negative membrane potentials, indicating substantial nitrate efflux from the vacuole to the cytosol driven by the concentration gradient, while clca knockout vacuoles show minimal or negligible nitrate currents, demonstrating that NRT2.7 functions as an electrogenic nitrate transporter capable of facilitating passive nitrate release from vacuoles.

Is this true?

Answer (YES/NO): NO